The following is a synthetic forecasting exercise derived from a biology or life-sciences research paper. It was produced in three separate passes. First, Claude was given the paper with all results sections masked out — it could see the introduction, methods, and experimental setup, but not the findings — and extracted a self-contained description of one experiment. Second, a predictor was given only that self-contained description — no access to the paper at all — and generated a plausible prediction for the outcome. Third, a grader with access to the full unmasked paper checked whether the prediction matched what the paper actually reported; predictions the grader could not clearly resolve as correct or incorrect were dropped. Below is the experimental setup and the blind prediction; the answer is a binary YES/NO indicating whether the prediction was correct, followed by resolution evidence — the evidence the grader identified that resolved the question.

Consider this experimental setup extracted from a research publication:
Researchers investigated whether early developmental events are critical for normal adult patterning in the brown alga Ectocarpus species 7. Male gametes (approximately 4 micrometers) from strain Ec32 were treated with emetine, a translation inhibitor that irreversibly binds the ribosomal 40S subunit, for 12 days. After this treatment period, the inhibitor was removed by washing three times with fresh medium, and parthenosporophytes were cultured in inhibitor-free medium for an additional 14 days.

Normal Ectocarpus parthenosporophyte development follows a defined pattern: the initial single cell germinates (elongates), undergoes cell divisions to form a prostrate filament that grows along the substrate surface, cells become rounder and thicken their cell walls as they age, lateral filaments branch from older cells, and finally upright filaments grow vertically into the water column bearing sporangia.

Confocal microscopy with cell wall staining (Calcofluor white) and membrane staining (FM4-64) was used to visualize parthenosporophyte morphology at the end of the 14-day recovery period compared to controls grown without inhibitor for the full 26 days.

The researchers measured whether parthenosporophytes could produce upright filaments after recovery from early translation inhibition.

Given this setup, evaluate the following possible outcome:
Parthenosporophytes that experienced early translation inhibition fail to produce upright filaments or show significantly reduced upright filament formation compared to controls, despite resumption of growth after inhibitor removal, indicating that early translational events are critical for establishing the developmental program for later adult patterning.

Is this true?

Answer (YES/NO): YES